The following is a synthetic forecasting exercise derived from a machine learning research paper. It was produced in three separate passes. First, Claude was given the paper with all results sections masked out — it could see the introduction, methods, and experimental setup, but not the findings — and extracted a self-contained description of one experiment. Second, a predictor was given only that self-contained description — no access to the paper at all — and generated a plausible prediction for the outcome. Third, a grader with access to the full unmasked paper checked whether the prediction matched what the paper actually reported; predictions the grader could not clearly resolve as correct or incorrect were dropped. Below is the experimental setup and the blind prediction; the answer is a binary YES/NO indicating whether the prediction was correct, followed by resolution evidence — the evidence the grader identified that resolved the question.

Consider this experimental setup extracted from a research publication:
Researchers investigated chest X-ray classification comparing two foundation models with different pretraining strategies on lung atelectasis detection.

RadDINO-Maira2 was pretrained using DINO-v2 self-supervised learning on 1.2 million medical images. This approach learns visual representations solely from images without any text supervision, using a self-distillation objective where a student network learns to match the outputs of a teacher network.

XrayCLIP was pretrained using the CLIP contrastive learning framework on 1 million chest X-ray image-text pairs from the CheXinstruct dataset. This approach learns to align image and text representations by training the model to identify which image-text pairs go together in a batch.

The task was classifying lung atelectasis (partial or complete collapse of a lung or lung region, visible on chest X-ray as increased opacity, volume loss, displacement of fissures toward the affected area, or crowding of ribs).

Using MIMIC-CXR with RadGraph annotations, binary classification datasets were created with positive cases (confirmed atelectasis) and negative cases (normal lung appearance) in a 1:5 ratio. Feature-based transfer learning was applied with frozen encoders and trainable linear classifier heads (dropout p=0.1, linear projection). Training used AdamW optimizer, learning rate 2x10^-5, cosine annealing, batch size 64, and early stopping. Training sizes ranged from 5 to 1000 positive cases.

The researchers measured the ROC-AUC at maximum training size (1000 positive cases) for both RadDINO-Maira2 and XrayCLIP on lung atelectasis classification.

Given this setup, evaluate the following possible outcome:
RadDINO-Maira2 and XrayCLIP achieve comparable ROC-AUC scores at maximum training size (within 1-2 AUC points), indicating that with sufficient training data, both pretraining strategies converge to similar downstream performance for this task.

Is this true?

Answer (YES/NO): NO